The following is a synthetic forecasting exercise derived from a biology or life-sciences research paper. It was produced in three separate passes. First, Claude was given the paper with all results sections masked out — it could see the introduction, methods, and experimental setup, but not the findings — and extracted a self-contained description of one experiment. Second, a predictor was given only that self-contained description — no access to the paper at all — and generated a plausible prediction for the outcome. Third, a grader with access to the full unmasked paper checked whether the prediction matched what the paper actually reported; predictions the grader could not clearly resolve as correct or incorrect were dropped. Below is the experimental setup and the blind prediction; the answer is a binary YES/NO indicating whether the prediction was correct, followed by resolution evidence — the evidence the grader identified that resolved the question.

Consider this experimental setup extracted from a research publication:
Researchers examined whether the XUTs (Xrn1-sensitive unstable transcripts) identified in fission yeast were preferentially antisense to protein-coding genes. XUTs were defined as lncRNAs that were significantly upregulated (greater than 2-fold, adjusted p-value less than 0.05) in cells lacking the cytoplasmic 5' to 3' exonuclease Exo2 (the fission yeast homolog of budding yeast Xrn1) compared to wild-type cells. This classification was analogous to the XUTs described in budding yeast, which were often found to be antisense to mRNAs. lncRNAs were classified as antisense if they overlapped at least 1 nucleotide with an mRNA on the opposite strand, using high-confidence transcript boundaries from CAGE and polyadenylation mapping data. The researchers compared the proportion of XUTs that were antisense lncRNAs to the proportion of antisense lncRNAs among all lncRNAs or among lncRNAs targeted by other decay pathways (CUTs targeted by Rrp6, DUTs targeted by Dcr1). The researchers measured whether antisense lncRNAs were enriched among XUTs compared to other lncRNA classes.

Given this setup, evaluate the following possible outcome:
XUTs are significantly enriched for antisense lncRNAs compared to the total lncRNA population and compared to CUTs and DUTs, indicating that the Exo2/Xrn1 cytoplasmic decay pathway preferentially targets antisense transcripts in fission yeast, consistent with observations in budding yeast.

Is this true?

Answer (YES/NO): YES